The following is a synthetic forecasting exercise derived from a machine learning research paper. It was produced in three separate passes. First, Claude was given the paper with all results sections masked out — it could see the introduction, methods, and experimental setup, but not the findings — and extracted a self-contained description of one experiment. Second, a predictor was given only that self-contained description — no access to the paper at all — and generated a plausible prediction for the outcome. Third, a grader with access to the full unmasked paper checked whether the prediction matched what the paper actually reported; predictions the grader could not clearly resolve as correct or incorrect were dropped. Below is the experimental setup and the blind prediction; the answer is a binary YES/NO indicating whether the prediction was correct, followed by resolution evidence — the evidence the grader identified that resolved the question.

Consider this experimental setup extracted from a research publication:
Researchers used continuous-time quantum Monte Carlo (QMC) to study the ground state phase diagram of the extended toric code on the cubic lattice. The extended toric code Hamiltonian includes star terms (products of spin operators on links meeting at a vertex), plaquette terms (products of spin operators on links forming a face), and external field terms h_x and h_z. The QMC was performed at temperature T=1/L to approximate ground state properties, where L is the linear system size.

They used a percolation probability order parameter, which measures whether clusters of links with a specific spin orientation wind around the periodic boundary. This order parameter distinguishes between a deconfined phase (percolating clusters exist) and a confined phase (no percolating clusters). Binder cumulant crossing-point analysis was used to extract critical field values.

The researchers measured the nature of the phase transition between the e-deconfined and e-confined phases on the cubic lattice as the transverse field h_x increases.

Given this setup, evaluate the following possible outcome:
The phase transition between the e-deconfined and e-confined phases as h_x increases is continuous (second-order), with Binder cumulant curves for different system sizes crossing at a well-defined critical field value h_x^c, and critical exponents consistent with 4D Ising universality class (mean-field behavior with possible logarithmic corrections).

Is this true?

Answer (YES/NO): NO